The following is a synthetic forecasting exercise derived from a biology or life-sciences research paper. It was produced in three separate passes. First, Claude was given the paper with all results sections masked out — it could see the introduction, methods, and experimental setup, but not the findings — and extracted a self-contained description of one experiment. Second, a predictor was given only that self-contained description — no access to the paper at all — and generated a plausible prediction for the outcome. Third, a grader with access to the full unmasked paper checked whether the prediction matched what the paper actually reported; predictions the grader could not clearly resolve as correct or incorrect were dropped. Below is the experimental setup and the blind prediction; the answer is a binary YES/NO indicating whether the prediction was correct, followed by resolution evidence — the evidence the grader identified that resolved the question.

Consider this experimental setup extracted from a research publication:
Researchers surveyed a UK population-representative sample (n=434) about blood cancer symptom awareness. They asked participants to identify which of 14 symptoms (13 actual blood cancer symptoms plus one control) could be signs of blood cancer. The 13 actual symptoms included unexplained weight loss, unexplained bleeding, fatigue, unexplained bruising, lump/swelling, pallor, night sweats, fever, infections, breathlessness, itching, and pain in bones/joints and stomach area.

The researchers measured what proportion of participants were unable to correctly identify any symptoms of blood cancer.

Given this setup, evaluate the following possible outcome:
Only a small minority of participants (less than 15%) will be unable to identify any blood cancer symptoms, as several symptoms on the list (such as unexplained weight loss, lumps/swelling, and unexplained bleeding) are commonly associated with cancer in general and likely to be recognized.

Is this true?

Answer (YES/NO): YES